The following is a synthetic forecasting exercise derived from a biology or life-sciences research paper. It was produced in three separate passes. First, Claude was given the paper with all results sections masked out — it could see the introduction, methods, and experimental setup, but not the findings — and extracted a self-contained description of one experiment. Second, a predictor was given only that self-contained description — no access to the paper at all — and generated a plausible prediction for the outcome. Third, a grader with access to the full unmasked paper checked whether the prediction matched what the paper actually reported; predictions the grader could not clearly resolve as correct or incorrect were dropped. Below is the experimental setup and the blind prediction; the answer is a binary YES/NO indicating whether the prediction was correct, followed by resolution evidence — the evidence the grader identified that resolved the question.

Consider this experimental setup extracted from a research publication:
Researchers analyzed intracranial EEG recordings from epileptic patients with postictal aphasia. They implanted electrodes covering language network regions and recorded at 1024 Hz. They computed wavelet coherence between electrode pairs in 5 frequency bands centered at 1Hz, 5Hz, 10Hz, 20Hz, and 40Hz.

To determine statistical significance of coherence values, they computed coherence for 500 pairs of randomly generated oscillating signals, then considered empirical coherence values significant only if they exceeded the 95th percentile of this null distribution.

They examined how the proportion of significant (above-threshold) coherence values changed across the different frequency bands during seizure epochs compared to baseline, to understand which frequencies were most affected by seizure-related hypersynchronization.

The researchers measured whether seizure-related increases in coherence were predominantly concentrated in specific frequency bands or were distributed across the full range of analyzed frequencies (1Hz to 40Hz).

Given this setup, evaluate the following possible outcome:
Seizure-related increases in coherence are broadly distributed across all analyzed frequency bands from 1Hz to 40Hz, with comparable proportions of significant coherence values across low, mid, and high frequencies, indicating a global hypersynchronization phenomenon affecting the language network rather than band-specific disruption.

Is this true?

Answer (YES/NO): NO